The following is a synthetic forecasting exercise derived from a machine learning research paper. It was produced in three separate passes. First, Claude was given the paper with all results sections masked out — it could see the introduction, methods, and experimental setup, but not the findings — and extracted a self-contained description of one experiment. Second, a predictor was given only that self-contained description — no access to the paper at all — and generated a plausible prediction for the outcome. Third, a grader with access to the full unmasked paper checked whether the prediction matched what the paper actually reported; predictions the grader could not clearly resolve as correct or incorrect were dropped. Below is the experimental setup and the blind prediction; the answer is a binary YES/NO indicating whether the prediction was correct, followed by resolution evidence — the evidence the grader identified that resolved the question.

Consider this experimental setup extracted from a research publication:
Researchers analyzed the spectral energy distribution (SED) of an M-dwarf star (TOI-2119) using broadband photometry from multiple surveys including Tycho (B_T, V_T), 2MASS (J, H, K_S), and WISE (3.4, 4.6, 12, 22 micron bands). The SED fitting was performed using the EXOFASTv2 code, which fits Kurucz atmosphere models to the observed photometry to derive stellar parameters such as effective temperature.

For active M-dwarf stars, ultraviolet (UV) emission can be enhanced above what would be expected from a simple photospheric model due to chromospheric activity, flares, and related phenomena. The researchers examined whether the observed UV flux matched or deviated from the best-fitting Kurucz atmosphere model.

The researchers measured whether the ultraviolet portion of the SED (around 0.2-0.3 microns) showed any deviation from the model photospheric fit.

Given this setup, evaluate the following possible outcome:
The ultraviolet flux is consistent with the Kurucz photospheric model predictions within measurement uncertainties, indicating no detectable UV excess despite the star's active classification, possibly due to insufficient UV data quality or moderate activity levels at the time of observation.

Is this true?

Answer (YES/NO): NO